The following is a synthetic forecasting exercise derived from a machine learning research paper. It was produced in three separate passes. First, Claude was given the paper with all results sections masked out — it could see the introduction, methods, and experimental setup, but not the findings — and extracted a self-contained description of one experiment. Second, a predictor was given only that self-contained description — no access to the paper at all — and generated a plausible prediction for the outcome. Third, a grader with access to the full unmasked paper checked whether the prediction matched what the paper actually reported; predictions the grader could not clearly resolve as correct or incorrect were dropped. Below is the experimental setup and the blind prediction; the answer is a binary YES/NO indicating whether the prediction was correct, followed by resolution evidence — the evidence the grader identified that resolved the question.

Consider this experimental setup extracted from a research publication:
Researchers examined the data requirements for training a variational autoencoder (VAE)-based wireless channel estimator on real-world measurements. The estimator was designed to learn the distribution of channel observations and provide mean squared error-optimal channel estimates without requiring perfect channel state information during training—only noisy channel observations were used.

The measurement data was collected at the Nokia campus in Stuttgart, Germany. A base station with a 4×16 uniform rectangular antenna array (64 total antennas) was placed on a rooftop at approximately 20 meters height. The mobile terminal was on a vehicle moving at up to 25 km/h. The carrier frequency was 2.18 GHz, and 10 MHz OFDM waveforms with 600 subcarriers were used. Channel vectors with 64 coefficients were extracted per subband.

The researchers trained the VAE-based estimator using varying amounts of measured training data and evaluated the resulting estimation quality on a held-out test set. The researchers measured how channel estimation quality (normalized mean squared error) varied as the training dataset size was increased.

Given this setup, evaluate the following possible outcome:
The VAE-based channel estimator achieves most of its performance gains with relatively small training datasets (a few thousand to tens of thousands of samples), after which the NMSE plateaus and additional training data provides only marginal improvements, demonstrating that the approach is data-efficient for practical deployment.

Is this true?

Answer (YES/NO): NO